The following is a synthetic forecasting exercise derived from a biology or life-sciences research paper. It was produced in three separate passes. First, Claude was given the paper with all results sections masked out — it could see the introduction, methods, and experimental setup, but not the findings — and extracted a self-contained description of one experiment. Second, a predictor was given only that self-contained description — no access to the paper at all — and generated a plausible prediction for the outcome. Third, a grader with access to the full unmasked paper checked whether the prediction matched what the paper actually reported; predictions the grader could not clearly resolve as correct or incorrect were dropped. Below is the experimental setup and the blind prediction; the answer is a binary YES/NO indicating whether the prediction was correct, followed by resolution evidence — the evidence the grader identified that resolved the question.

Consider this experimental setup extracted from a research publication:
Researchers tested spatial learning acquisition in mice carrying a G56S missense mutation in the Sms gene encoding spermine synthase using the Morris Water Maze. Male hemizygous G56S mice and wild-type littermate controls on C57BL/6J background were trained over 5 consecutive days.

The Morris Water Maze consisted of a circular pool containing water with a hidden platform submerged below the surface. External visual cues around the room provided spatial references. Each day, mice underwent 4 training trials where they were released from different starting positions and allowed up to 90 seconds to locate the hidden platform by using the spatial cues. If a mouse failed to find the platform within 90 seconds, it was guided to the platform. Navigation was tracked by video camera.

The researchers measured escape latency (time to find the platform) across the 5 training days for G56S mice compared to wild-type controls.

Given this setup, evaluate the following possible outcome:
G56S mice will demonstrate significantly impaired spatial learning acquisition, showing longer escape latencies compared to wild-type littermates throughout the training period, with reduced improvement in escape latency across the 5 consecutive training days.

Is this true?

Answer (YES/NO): NO